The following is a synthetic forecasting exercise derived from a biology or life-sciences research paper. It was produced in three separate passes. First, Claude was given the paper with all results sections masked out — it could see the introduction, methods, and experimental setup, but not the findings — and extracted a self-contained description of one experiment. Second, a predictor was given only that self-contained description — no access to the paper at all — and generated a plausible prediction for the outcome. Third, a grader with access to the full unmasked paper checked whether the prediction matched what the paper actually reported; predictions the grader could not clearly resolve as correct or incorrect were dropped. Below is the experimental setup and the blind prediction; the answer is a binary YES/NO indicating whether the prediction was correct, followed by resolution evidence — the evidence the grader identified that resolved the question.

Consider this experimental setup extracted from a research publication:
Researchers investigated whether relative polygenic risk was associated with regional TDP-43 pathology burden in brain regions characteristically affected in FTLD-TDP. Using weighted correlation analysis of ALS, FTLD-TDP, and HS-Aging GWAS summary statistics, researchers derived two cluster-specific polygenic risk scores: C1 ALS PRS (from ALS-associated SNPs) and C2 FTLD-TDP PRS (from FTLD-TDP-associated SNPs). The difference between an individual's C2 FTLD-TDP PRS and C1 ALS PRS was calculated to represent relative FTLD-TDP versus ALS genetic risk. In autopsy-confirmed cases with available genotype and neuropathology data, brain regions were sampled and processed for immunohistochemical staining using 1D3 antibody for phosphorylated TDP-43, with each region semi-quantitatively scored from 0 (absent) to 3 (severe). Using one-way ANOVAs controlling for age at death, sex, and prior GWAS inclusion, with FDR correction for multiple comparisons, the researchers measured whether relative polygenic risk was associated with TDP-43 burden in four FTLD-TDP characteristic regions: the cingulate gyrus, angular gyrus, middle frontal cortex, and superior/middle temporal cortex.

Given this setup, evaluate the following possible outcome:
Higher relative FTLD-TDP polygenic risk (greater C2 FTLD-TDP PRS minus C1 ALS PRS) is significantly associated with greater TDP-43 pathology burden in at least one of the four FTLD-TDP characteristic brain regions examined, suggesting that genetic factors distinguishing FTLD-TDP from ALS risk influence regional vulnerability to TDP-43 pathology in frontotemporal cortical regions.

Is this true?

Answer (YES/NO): YES